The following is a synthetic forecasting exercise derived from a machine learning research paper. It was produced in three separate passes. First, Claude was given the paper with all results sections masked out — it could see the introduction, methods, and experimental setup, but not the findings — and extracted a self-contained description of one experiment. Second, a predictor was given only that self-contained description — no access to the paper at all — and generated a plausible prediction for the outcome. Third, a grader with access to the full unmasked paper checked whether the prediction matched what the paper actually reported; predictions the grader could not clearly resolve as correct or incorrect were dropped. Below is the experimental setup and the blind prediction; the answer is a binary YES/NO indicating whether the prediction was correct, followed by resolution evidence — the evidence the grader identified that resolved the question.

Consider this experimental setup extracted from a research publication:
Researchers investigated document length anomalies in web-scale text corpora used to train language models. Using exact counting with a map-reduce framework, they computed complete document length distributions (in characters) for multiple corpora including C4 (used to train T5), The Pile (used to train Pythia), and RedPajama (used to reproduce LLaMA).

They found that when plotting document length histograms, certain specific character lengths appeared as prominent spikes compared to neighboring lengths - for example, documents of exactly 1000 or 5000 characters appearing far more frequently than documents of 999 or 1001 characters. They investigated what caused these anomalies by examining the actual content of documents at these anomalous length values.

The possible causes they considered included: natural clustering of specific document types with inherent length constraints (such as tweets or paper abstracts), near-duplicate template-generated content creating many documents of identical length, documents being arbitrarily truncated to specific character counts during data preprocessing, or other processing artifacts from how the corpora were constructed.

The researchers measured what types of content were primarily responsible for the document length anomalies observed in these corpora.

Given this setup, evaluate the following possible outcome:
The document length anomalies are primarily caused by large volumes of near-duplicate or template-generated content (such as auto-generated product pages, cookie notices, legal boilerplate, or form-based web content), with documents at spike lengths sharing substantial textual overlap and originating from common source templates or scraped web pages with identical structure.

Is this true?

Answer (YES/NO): YES